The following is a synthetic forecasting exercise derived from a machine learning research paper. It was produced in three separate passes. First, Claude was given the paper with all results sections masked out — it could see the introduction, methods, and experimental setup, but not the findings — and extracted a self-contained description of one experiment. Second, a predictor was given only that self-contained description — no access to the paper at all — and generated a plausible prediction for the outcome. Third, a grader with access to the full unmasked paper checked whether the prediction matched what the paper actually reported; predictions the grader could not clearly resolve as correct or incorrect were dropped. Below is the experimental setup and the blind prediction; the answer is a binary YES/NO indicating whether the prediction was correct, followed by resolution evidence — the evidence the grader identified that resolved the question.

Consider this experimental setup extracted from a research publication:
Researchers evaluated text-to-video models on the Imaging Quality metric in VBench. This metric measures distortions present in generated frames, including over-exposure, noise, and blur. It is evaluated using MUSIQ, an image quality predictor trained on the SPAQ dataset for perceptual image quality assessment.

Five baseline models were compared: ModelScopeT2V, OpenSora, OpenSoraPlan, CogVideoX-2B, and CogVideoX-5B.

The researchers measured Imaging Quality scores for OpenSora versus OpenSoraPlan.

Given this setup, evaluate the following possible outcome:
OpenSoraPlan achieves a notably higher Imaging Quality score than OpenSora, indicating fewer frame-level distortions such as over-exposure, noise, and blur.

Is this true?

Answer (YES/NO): NO